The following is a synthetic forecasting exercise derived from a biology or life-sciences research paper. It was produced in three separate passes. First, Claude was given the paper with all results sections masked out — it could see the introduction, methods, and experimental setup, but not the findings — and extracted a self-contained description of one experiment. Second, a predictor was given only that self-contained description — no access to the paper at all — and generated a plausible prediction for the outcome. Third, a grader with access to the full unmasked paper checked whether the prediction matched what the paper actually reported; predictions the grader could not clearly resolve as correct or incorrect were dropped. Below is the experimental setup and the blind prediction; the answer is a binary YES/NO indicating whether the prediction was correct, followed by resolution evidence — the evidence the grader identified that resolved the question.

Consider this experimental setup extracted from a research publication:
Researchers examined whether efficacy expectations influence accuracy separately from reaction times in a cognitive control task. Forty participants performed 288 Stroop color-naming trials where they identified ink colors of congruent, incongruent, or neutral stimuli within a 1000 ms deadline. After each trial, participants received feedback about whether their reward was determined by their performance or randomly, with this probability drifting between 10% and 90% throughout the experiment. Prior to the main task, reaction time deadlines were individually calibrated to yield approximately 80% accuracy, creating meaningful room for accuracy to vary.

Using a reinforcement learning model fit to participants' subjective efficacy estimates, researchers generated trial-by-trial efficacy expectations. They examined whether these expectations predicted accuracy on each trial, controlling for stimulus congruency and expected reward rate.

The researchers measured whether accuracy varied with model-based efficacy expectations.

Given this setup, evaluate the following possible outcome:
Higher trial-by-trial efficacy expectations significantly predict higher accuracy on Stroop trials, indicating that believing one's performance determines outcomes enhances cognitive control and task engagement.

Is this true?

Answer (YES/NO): NO